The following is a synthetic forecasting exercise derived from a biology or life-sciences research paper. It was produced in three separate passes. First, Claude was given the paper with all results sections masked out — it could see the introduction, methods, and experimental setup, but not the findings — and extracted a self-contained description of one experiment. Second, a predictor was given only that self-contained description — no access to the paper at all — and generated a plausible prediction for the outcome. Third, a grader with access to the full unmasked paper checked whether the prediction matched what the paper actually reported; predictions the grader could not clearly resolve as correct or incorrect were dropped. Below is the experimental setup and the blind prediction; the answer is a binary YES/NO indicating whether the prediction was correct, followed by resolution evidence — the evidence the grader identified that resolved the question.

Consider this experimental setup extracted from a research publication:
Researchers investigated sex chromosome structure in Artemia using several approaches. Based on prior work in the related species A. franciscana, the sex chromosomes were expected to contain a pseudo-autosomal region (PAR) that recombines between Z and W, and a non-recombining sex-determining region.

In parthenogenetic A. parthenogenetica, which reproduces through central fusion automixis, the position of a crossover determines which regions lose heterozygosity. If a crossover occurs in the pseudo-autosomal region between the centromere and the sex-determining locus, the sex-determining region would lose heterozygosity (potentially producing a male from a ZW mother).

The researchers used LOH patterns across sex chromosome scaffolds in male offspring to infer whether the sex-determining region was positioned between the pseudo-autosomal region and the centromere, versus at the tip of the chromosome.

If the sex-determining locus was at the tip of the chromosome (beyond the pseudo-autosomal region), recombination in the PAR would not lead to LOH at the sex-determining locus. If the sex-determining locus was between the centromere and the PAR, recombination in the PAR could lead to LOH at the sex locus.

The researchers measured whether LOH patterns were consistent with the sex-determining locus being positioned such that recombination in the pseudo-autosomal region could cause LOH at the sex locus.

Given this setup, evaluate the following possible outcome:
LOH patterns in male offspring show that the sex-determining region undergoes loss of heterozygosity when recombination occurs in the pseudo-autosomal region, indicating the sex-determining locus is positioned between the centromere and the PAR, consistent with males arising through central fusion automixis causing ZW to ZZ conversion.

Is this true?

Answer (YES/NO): NO